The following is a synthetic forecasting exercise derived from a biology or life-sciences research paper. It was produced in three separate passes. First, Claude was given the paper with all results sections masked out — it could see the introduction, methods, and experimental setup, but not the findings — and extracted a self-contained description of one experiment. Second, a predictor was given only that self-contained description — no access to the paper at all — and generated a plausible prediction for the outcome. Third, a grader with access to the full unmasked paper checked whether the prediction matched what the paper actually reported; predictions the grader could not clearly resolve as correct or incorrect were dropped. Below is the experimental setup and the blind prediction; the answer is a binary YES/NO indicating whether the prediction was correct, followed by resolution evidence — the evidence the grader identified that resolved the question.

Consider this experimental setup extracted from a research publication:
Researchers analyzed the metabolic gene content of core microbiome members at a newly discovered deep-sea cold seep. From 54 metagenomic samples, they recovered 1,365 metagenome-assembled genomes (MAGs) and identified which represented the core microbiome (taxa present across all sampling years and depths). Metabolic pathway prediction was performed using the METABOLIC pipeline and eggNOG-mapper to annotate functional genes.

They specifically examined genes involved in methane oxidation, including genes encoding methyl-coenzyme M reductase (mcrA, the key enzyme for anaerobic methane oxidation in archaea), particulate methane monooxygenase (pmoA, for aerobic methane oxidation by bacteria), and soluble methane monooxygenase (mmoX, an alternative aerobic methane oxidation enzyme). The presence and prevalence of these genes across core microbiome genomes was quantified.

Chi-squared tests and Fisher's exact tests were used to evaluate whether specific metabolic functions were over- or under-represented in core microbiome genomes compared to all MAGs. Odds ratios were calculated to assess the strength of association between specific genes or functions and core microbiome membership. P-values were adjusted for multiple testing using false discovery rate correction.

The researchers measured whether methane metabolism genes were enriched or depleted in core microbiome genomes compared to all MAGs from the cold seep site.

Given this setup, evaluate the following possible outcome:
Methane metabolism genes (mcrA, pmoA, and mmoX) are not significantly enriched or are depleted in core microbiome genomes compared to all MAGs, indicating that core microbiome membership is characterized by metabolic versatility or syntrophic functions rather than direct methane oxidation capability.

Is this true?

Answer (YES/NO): NO